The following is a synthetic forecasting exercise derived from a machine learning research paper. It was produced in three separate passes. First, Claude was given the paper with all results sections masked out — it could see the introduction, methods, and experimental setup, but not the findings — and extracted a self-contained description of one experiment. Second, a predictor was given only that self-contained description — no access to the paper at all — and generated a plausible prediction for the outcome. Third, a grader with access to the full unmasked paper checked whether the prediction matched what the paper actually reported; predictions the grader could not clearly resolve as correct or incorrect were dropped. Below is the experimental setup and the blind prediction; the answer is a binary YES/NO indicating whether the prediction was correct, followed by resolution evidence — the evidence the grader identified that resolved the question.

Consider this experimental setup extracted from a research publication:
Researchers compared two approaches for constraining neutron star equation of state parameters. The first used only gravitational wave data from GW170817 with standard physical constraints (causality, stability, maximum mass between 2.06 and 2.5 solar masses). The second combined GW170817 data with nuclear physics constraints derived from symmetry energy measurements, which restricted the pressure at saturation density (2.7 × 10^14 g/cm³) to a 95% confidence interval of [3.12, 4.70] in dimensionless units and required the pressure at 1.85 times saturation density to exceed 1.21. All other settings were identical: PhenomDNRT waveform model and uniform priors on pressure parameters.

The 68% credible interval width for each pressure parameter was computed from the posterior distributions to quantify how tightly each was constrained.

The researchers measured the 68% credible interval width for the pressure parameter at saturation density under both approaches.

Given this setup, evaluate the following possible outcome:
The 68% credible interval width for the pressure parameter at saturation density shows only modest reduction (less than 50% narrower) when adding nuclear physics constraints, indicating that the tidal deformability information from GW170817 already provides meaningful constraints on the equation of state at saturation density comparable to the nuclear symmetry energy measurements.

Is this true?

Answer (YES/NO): NO